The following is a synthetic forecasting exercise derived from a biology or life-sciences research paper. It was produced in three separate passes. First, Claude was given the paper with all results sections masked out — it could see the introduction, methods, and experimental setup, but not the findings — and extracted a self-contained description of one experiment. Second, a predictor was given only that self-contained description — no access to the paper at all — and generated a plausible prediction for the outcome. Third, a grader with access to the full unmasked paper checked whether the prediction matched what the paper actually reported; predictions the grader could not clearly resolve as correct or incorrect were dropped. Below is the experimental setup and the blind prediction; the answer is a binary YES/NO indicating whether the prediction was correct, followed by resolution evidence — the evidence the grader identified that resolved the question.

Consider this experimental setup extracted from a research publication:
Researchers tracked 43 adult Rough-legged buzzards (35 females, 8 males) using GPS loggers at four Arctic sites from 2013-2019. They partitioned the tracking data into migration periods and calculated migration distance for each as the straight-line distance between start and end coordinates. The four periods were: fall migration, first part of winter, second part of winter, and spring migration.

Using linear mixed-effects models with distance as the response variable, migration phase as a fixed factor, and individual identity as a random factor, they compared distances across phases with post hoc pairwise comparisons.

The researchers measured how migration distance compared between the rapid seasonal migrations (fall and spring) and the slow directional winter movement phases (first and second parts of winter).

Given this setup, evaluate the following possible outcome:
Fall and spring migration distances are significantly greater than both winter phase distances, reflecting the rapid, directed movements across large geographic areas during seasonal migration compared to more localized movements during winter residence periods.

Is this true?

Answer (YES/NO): NO